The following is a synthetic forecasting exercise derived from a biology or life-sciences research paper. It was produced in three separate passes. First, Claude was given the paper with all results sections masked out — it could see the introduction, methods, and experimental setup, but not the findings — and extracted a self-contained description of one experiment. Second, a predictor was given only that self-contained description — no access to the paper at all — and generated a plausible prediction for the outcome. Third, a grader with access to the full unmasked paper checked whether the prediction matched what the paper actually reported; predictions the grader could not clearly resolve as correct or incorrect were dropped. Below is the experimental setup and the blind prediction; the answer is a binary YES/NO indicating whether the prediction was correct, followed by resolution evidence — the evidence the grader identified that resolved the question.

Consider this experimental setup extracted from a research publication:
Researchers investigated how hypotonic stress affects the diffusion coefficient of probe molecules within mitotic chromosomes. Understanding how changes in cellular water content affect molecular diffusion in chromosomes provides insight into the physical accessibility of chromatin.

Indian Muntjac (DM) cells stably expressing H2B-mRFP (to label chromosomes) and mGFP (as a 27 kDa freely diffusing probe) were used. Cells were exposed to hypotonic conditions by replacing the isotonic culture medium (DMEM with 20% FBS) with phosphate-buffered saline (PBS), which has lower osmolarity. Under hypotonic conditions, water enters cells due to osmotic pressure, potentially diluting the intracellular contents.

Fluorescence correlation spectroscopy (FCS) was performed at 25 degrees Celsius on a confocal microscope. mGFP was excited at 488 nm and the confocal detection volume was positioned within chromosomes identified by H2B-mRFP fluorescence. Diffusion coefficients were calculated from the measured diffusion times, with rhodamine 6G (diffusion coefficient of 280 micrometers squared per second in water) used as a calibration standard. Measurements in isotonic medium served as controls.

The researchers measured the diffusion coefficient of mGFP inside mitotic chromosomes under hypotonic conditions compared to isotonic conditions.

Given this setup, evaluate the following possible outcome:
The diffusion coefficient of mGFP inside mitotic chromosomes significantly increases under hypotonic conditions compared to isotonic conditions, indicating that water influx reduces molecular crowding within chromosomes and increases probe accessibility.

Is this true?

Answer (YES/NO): YES